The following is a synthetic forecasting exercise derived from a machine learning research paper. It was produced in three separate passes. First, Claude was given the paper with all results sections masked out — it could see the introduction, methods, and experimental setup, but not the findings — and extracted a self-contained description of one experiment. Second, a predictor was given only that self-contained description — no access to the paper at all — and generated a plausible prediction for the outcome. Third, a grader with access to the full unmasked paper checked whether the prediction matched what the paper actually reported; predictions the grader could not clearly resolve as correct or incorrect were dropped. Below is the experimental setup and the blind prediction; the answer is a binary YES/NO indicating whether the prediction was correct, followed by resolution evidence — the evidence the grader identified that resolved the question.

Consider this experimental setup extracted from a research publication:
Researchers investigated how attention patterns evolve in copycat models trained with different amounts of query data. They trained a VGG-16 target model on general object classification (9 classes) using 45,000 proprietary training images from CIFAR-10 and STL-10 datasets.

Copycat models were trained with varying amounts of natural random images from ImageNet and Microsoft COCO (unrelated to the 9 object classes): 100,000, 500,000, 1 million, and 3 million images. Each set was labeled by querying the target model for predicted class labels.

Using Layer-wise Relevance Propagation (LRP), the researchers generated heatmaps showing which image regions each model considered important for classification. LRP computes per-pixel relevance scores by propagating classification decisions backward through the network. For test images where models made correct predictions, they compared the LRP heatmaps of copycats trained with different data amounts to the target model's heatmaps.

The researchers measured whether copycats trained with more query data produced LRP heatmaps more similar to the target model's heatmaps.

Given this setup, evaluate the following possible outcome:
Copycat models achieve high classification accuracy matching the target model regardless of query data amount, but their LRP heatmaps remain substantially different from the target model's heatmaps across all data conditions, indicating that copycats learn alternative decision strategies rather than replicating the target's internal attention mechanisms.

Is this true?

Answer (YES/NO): NO